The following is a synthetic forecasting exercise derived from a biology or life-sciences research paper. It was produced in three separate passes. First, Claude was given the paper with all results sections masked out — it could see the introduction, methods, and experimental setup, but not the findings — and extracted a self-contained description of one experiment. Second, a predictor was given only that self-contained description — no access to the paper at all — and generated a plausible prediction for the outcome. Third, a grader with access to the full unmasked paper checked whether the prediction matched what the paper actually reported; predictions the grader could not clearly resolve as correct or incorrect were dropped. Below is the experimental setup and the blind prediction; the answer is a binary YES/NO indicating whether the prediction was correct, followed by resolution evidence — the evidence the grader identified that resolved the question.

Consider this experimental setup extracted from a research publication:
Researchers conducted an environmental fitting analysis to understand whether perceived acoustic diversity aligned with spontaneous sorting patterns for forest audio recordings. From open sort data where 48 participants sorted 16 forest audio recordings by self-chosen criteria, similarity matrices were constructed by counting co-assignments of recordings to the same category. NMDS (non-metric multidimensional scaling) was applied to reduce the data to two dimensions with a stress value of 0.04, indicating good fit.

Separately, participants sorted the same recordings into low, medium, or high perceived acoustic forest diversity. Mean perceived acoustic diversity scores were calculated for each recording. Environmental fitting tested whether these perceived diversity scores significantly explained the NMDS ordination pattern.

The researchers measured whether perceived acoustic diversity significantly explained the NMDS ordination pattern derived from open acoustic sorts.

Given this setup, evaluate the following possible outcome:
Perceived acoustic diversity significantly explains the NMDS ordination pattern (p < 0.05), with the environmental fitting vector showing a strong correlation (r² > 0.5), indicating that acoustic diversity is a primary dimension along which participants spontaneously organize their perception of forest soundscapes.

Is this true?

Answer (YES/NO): YES